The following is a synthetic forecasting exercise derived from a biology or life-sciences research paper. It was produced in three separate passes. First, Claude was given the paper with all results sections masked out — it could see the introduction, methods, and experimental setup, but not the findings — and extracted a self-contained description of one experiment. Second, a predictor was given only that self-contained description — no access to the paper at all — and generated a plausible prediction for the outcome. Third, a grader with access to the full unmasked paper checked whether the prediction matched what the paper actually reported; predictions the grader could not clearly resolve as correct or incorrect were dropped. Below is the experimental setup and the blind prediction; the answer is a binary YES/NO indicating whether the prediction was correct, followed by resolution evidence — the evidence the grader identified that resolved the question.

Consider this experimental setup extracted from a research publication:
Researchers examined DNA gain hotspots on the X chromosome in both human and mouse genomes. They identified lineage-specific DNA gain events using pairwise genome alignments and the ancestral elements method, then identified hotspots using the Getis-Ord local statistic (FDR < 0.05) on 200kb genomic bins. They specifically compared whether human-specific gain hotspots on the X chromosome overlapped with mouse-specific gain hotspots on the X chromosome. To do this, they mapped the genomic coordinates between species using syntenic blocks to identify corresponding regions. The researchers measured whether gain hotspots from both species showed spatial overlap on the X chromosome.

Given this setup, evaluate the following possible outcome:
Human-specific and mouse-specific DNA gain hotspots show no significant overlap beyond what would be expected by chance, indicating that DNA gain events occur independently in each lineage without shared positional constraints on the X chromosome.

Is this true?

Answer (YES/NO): NO